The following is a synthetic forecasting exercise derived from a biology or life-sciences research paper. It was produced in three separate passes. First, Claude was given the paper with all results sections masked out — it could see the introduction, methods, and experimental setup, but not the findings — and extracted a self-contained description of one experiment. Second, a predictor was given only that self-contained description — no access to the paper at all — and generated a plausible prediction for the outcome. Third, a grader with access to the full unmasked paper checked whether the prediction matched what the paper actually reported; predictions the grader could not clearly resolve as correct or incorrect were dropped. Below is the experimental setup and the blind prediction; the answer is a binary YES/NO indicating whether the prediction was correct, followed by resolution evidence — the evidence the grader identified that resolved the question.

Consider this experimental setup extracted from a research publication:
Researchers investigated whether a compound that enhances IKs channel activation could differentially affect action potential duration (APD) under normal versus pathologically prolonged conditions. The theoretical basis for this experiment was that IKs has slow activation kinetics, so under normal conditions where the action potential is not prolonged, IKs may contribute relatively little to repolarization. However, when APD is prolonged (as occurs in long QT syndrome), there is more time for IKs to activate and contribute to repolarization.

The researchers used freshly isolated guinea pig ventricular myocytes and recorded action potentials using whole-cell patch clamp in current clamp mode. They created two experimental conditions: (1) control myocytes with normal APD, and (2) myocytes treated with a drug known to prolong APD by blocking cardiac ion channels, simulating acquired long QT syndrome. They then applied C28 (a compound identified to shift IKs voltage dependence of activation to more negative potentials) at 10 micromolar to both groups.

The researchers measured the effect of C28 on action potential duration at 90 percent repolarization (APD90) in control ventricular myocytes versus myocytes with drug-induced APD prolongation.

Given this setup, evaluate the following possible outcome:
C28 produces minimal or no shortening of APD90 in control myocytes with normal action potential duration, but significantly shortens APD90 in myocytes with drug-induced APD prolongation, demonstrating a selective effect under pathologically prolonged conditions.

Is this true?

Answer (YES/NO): YES